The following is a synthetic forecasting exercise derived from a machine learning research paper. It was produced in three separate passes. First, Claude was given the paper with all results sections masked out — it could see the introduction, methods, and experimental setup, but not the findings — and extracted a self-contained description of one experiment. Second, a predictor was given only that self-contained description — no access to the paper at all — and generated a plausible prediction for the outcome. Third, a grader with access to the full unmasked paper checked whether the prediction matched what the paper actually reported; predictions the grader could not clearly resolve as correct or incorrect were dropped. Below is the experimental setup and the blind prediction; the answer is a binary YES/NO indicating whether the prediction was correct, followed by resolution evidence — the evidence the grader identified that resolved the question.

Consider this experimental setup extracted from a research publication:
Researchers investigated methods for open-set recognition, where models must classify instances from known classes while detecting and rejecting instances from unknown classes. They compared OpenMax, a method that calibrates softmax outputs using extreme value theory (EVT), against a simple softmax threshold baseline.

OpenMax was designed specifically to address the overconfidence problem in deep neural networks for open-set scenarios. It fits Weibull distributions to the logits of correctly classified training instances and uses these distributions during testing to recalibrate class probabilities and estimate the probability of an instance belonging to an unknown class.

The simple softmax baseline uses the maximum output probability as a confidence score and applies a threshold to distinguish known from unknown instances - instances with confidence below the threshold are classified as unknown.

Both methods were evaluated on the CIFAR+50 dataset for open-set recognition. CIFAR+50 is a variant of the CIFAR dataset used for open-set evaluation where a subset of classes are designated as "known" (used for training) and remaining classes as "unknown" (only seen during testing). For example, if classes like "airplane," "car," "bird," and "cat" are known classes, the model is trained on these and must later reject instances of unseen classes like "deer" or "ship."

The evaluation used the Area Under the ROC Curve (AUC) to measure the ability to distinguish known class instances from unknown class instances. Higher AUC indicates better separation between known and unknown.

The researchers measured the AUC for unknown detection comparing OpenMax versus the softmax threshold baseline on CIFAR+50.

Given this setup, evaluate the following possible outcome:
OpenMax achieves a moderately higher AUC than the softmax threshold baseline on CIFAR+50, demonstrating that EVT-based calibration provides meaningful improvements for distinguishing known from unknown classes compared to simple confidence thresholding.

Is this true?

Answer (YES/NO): NO